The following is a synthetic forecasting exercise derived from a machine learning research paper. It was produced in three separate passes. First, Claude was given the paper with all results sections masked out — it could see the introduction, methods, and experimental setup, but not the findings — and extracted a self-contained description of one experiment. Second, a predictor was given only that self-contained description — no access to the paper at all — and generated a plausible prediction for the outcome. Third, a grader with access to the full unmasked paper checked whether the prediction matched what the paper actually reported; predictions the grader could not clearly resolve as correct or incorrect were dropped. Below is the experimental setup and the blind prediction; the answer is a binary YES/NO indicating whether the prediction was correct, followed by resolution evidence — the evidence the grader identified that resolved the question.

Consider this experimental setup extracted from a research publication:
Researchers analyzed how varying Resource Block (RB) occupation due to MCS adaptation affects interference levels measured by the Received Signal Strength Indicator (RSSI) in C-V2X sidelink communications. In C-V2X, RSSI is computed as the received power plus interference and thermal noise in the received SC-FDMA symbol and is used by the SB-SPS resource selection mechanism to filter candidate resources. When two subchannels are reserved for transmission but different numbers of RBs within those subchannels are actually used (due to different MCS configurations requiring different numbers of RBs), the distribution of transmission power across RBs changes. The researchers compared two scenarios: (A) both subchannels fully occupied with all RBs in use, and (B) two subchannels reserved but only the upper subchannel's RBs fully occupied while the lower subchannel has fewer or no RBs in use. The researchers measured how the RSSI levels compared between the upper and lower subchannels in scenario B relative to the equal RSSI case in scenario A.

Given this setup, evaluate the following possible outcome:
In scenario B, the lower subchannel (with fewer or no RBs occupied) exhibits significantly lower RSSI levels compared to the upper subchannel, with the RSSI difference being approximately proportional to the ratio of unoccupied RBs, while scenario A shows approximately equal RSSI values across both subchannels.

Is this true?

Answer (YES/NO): NO